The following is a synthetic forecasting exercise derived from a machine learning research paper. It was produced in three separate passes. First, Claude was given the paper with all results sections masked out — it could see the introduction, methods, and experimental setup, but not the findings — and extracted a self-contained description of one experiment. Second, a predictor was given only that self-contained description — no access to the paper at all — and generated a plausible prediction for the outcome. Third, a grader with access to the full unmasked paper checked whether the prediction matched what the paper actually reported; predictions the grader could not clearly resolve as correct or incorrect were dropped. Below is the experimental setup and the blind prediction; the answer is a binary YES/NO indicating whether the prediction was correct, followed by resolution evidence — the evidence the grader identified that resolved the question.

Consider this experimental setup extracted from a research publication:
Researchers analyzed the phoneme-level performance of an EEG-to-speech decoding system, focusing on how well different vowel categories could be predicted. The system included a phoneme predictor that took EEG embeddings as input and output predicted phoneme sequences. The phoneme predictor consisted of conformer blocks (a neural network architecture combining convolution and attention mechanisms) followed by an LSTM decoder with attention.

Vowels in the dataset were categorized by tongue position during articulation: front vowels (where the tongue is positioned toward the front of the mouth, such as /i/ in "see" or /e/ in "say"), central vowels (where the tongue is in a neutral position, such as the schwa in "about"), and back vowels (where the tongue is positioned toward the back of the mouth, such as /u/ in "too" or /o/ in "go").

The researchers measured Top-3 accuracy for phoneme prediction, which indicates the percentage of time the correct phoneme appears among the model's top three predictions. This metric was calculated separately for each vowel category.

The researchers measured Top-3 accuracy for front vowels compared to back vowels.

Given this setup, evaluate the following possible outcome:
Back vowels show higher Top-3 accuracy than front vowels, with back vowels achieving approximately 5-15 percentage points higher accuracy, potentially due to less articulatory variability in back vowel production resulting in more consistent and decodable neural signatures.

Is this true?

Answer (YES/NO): NO